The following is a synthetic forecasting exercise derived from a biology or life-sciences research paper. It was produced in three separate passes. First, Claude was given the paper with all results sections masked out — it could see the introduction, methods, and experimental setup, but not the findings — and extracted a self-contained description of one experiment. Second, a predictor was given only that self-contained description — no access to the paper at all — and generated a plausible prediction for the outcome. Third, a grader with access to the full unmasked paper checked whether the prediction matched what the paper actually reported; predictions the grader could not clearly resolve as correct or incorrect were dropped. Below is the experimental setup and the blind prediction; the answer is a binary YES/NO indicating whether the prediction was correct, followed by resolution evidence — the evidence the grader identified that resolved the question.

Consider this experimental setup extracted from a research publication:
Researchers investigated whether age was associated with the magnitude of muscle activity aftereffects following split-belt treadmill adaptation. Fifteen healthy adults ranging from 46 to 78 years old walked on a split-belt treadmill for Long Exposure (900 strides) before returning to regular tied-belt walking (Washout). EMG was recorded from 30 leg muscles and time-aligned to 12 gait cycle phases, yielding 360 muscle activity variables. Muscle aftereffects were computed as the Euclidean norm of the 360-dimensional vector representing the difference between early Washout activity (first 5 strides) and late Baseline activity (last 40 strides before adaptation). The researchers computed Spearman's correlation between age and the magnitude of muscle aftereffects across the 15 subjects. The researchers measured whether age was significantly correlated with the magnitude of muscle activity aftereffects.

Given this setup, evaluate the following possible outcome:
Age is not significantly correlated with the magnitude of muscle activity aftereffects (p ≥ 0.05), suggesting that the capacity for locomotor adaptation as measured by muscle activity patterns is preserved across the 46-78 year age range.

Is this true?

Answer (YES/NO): NO